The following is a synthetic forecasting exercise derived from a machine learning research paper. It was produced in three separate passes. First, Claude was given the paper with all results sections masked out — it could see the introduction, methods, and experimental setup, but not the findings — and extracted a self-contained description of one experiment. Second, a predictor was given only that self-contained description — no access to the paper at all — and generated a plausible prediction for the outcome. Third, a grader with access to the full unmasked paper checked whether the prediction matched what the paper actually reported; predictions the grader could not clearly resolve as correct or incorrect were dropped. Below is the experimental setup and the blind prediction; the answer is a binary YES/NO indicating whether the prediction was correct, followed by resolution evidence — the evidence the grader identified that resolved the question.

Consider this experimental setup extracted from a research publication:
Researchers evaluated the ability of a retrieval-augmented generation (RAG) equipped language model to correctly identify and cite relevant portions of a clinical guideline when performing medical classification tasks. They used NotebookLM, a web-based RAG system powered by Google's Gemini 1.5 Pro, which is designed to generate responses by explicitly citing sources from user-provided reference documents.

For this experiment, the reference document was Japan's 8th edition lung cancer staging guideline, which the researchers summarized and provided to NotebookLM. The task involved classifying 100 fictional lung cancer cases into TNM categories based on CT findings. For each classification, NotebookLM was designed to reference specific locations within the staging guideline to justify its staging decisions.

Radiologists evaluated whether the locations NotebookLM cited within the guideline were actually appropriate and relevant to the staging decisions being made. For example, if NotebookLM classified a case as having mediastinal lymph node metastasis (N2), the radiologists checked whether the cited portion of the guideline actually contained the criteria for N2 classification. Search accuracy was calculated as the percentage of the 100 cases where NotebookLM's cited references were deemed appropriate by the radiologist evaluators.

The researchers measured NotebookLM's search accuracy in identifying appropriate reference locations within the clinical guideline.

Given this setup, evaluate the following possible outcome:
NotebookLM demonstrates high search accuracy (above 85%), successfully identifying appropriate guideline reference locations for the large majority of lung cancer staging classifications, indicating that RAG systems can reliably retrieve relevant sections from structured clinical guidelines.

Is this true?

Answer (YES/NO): YES